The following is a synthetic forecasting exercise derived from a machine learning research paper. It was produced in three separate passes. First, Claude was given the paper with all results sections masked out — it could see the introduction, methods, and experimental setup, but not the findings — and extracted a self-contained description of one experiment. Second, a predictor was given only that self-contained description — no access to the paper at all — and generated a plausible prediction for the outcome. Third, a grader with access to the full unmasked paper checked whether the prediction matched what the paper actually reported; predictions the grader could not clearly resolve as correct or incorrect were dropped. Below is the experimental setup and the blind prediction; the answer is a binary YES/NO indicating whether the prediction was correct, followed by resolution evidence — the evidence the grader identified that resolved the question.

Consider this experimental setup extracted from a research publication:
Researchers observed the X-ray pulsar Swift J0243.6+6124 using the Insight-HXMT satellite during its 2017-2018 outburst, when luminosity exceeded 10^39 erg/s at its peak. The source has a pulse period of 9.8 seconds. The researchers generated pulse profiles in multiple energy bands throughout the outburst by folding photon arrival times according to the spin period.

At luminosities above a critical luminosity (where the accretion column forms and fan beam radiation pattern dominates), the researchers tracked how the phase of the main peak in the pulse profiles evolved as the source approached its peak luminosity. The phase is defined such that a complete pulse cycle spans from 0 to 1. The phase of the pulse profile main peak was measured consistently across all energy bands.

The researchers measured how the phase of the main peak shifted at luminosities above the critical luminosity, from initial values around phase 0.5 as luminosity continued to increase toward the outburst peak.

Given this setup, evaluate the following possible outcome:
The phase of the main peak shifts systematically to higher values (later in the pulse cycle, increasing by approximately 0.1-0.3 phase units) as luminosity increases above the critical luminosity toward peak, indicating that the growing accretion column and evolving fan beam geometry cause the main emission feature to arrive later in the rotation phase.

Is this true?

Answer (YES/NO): YES